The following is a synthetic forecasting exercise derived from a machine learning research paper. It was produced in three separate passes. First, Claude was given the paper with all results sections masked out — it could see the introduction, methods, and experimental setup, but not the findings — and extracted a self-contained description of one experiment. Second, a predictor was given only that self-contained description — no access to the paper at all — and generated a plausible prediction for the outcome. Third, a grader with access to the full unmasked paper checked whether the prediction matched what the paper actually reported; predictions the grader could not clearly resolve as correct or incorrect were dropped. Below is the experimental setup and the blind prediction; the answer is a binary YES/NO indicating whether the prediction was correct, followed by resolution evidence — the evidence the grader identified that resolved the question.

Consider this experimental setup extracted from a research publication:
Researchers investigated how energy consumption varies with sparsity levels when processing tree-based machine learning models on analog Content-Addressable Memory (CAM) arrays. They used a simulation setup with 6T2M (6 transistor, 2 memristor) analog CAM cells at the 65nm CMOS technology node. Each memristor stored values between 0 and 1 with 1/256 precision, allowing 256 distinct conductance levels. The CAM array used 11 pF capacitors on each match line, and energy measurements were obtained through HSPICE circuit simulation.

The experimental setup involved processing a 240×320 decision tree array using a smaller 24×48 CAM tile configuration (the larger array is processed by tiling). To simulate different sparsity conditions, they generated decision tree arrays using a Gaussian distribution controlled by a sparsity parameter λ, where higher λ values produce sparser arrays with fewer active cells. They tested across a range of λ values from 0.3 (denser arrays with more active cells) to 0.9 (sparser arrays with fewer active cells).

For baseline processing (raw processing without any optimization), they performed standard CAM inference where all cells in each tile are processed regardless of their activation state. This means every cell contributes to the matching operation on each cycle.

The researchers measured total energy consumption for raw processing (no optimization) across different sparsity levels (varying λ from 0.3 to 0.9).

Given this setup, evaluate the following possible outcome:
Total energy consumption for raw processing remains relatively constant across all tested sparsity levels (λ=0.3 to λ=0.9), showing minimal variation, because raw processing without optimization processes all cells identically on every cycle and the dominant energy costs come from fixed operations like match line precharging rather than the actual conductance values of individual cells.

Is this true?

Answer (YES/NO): YES